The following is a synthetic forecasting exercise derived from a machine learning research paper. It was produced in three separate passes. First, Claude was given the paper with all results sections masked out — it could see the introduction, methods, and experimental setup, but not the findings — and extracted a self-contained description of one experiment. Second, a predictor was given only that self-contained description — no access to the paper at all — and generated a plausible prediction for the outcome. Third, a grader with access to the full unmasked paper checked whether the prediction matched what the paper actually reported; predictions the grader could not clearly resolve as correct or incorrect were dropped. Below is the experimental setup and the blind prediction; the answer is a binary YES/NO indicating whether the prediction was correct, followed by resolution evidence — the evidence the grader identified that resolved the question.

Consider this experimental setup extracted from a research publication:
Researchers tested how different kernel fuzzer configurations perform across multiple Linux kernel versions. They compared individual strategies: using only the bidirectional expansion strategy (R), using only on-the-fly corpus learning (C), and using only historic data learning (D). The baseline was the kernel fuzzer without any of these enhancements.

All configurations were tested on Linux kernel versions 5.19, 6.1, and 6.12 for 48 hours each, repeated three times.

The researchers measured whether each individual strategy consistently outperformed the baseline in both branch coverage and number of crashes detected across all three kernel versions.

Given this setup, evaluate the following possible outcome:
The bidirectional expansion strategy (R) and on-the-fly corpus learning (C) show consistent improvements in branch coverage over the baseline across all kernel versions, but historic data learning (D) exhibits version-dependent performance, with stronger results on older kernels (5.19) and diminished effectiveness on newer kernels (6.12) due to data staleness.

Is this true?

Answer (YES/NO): YES